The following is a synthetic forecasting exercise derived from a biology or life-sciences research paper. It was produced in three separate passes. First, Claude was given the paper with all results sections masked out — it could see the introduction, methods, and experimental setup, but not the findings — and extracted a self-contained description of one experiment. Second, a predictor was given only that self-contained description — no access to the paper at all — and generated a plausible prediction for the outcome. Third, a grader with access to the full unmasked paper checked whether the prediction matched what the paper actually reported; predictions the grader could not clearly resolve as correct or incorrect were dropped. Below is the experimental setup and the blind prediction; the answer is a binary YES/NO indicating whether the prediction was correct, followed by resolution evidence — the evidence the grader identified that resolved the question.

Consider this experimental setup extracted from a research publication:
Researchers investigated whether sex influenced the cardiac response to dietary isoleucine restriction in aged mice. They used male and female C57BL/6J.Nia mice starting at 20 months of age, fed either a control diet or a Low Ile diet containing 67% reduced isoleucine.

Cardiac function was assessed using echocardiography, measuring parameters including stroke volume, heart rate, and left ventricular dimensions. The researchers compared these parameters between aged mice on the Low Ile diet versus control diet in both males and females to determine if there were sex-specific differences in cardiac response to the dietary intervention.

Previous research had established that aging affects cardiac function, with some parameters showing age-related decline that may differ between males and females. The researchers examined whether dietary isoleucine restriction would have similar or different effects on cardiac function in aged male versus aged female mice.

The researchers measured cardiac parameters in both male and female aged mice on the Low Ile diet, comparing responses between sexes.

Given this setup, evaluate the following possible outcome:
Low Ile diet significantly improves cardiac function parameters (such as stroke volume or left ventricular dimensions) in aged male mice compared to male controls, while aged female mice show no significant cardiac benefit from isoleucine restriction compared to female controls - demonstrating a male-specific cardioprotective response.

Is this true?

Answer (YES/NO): NO